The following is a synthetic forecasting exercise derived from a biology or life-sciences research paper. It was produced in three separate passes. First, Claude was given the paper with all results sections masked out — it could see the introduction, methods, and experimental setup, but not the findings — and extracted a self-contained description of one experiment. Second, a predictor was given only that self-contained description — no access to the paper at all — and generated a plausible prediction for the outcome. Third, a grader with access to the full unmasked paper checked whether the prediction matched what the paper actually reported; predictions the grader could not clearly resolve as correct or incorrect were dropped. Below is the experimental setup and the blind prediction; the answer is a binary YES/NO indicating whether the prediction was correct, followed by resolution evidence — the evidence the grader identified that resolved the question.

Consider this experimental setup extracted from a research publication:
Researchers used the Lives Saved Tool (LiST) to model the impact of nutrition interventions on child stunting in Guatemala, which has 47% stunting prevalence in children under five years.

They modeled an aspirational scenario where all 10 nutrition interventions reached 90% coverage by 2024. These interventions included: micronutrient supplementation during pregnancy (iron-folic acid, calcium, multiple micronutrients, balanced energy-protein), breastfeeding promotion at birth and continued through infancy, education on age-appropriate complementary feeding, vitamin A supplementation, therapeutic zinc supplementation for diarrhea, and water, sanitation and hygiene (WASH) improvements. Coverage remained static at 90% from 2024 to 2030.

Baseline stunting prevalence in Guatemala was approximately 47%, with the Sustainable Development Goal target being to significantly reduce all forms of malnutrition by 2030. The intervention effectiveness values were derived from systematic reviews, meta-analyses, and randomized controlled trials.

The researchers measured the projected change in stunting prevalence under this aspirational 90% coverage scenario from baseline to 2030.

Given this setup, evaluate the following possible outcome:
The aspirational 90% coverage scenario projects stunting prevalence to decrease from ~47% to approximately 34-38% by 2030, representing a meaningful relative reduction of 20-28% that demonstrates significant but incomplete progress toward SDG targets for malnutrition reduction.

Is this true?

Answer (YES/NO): NO